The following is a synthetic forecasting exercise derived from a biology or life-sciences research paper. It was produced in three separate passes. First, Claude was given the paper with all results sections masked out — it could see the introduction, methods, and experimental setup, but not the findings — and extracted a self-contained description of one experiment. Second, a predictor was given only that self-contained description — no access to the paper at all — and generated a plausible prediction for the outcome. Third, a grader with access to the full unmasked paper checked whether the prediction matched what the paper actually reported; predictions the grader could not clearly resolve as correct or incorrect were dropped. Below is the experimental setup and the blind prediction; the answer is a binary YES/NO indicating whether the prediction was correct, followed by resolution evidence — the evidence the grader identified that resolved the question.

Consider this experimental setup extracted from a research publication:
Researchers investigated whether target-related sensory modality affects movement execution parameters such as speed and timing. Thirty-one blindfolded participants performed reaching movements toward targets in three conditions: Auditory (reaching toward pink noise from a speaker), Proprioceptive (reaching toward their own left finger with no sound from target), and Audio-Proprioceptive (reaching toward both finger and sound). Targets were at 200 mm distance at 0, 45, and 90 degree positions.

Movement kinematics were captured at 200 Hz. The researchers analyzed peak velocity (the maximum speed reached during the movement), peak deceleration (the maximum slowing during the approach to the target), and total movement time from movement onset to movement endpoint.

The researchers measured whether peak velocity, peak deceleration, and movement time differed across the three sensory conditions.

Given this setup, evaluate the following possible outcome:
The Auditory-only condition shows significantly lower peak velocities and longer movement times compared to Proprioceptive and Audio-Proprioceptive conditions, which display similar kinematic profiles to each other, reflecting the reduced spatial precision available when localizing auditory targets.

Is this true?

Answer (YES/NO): NO